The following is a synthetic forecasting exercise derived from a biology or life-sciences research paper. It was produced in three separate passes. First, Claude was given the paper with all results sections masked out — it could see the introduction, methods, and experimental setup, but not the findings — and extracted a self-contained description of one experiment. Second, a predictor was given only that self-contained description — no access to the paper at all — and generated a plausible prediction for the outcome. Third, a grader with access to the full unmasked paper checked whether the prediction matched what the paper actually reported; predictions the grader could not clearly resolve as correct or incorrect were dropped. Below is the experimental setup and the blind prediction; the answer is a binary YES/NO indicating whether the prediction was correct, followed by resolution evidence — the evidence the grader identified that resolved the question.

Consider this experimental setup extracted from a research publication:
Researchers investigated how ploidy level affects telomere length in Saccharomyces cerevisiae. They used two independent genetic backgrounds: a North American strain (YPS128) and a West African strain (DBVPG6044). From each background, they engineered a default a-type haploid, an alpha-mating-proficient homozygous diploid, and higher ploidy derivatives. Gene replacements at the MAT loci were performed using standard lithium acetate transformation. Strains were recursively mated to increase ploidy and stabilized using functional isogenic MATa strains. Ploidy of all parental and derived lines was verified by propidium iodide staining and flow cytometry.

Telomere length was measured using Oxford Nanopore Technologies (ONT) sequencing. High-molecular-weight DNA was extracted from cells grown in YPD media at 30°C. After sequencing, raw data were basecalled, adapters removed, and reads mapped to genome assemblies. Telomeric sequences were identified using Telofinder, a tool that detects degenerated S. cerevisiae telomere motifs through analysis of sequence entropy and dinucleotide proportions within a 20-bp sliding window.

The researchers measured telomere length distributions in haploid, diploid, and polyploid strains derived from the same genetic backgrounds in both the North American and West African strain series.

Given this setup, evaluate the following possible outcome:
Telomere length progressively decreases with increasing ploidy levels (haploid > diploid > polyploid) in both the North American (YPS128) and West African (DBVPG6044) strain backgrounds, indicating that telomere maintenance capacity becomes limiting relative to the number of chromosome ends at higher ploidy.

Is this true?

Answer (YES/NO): NO